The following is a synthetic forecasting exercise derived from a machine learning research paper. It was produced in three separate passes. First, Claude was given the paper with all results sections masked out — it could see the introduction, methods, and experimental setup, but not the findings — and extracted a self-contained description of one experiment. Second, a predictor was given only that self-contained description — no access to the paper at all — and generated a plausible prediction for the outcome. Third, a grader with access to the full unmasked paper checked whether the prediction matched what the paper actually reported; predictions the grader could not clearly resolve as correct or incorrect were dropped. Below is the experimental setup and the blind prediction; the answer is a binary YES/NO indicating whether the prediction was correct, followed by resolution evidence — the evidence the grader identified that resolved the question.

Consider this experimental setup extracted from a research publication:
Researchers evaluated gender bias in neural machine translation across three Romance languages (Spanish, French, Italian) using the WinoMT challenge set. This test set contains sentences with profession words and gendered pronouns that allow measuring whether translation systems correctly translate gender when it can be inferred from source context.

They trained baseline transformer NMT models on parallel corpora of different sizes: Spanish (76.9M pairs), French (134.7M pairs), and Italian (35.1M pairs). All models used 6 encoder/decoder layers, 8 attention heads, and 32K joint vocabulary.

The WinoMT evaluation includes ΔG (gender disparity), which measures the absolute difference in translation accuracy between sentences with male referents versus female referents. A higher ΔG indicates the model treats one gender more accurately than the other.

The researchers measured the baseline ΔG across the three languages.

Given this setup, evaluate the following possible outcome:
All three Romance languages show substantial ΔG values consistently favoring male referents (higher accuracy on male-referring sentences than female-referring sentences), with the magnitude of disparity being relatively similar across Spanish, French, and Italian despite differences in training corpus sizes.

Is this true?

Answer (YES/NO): NO